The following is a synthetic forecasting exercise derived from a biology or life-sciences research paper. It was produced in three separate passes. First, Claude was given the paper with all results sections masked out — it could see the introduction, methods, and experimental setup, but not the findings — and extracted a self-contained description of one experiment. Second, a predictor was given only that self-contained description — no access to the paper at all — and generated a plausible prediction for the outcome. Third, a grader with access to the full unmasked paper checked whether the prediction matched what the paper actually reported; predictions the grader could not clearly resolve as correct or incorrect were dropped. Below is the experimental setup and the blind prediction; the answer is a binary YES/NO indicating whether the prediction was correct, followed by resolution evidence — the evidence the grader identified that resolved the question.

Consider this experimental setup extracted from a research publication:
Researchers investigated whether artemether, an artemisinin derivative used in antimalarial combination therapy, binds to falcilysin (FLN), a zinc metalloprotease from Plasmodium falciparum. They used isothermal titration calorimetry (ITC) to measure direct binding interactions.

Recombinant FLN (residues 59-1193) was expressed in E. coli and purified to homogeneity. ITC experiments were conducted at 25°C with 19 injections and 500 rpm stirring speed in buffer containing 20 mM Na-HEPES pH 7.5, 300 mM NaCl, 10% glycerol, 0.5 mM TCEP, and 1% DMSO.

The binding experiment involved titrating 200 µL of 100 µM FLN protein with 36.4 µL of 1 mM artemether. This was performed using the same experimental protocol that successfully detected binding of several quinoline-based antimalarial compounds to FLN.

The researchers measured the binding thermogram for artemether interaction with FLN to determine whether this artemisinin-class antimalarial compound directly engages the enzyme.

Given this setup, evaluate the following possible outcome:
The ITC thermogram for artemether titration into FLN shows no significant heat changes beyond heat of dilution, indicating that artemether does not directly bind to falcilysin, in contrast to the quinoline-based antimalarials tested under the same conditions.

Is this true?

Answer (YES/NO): YES